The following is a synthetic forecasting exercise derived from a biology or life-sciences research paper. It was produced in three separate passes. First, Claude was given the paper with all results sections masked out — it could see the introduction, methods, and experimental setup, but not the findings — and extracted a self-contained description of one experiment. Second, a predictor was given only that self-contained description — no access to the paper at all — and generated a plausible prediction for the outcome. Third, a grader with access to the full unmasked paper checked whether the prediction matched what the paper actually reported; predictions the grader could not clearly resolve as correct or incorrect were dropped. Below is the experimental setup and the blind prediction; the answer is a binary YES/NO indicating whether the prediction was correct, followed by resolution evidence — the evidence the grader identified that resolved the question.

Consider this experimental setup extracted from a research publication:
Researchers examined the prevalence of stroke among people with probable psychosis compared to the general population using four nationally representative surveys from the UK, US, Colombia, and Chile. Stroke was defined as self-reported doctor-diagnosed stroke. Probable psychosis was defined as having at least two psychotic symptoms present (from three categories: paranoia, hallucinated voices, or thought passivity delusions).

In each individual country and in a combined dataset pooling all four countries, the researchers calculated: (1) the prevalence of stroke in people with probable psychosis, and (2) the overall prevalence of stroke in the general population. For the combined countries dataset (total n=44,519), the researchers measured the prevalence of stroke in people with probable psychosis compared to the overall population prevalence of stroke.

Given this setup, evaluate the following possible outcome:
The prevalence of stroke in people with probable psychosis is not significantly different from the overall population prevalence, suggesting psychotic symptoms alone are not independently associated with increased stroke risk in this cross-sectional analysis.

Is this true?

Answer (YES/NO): NO